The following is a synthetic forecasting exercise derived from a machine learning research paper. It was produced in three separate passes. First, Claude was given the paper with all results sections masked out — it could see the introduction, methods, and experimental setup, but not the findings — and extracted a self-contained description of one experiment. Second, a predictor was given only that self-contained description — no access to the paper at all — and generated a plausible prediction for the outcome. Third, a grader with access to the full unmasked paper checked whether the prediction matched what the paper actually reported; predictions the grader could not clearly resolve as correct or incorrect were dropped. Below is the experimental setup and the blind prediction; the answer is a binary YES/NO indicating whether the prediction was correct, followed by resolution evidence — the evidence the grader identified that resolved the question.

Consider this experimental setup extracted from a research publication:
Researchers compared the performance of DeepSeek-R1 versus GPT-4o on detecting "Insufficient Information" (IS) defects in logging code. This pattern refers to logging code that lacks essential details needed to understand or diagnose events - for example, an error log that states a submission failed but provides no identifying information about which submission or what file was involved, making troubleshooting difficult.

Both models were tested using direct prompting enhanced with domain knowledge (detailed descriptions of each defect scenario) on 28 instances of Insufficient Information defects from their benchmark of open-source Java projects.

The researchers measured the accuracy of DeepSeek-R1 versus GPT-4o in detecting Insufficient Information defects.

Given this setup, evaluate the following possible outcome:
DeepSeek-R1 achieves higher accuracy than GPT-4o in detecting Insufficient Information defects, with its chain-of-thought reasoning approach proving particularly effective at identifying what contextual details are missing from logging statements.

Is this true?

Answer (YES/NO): NO